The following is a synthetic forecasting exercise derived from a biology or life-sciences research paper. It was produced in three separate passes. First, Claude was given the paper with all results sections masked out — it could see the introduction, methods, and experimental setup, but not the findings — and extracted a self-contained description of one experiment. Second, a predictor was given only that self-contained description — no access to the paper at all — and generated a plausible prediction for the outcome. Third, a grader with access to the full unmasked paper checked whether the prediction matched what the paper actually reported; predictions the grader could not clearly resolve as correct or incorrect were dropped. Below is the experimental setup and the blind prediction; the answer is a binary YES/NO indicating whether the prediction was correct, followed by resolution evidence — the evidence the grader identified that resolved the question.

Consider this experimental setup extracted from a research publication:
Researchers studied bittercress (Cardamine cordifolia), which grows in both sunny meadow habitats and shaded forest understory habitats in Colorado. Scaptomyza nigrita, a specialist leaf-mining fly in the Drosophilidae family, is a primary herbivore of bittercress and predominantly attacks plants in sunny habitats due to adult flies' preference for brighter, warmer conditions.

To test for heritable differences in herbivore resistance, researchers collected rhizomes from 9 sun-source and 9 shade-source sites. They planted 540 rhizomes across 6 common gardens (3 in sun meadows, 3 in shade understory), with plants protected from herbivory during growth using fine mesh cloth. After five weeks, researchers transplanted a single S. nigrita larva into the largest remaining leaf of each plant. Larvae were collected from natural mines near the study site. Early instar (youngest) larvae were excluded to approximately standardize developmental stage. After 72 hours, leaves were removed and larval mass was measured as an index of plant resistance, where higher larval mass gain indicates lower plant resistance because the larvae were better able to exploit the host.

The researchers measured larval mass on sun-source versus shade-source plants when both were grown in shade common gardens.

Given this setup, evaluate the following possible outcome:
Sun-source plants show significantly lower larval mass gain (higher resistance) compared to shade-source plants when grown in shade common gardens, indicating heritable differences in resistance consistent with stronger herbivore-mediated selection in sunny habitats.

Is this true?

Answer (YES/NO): YES